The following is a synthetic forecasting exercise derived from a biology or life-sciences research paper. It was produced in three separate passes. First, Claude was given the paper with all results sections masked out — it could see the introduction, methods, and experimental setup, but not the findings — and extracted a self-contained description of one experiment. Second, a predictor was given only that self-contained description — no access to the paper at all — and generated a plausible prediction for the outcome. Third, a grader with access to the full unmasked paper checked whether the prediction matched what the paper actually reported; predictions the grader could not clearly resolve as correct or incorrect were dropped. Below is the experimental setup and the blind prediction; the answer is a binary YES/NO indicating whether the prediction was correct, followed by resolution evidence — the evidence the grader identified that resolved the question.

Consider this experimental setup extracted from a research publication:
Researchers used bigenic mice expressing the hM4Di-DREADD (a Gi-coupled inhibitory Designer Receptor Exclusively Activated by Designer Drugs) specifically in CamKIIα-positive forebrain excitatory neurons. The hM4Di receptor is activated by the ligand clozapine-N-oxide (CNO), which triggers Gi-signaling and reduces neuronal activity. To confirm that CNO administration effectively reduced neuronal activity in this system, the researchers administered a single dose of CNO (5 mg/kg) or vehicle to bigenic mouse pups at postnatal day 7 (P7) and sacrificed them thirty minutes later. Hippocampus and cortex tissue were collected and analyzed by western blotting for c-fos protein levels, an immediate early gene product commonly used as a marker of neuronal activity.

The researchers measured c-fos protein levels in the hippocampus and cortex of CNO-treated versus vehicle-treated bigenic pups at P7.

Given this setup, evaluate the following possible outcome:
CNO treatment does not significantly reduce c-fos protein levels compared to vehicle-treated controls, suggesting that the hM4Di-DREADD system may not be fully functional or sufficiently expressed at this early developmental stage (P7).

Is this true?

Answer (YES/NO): NO